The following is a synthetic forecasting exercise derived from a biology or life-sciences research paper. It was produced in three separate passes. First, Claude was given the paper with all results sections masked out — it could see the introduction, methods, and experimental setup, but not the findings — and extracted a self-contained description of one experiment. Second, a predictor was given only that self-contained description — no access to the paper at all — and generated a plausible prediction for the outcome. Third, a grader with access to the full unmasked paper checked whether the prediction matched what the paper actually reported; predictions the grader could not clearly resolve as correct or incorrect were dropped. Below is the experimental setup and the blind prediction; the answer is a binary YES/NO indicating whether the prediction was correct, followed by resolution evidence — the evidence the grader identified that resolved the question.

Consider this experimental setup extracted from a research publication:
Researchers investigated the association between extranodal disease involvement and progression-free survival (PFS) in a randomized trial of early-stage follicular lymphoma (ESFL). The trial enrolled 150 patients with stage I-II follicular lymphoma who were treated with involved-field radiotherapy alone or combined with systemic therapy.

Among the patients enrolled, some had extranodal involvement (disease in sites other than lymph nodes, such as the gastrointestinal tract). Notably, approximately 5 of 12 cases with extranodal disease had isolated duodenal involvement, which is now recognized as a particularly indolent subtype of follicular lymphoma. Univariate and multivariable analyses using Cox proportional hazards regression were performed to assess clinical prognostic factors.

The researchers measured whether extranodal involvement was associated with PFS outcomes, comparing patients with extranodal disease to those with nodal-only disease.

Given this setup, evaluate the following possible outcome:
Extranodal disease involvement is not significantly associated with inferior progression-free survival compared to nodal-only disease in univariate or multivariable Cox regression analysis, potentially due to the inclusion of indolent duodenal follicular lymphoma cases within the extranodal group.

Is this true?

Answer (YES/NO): NO